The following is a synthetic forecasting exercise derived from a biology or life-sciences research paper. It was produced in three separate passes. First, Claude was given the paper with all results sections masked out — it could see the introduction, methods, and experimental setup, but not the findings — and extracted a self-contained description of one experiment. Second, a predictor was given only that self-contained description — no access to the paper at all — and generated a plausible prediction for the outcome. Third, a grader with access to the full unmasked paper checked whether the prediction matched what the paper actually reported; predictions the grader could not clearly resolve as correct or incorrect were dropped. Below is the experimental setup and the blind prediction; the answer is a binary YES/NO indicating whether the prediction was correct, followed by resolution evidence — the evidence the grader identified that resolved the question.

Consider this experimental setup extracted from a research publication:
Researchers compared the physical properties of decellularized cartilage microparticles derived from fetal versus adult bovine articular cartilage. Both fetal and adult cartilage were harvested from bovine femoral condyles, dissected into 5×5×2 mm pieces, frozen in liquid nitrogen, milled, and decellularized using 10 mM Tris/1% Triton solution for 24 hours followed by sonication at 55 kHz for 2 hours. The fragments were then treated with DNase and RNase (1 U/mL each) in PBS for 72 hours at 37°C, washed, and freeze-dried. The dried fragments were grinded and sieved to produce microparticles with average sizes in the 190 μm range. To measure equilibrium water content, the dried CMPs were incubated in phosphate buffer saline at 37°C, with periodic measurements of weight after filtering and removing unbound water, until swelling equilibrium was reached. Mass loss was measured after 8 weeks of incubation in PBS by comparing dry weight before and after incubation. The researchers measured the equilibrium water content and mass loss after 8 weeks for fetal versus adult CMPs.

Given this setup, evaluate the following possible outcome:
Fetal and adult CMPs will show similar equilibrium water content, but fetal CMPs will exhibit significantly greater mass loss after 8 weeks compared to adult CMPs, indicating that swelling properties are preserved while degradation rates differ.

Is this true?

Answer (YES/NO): NO